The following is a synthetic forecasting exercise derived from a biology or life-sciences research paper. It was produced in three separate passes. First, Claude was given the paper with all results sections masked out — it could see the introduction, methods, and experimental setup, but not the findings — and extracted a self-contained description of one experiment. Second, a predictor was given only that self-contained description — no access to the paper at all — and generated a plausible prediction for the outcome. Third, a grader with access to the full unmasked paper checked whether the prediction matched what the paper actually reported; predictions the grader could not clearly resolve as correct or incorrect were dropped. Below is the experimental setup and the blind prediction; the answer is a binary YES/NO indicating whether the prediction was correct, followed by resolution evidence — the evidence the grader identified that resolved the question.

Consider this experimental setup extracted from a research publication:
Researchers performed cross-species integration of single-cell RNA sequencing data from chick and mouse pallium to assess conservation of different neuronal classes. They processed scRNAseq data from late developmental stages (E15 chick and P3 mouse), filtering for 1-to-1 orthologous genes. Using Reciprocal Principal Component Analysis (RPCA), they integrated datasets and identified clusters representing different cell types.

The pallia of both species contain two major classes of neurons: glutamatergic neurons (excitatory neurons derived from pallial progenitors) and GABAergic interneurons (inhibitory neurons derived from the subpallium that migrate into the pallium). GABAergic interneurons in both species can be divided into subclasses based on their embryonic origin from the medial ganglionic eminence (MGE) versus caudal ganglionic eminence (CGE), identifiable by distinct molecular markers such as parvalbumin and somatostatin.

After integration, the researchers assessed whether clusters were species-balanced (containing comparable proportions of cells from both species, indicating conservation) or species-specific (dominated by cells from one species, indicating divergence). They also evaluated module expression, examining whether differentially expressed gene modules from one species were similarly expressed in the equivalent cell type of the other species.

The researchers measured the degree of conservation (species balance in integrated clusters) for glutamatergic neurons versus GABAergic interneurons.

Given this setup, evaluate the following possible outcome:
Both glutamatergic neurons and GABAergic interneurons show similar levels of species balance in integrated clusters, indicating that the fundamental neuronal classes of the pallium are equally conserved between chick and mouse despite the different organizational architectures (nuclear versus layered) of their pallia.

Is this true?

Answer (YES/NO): NO